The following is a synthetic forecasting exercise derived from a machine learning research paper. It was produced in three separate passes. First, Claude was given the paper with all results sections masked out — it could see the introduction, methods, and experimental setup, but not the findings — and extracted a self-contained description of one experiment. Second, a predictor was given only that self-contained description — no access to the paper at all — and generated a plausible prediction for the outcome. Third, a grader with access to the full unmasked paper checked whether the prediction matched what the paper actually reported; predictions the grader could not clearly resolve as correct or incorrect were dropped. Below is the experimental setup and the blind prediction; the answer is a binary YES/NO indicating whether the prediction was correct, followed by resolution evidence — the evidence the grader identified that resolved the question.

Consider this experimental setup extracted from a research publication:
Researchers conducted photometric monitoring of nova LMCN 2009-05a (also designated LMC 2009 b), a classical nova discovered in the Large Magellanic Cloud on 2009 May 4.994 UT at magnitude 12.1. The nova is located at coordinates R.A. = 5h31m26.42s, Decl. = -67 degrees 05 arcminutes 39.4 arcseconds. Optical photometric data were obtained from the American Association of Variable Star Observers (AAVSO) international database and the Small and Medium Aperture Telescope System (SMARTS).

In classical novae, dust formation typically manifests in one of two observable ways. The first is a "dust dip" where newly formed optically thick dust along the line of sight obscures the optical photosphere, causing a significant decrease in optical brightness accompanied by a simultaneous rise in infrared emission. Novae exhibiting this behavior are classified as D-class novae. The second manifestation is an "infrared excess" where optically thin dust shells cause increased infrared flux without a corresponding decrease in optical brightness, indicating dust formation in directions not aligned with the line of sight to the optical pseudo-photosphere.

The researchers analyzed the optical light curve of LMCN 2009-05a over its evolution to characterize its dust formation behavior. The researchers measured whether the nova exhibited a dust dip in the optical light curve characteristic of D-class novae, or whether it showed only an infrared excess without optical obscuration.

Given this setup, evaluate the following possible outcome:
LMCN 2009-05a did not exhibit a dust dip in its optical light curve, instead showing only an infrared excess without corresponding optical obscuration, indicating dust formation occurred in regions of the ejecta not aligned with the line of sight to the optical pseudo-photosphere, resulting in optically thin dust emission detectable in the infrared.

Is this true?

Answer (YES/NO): NO